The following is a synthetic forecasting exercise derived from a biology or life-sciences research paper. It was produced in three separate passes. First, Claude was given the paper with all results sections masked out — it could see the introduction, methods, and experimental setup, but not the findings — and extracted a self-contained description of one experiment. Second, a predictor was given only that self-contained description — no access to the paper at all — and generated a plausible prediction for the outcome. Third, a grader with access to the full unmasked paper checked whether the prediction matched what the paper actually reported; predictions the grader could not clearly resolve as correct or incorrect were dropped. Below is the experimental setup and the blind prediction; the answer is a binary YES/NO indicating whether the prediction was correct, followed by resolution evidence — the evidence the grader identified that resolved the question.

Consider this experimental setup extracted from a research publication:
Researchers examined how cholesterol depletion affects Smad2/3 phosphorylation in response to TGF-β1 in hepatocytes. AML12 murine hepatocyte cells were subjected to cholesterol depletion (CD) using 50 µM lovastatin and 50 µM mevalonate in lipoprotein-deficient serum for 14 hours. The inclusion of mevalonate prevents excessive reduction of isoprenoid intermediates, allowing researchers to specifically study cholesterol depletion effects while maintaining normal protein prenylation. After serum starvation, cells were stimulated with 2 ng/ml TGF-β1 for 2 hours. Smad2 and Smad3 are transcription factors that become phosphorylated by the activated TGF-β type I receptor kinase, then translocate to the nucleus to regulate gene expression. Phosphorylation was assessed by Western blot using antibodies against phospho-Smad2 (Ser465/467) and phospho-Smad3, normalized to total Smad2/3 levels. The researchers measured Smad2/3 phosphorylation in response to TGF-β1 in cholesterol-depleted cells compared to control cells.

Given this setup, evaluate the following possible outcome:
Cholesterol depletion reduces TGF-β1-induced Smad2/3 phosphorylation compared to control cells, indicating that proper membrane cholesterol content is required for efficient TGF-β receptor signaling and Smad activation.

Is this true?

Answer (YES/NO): NO